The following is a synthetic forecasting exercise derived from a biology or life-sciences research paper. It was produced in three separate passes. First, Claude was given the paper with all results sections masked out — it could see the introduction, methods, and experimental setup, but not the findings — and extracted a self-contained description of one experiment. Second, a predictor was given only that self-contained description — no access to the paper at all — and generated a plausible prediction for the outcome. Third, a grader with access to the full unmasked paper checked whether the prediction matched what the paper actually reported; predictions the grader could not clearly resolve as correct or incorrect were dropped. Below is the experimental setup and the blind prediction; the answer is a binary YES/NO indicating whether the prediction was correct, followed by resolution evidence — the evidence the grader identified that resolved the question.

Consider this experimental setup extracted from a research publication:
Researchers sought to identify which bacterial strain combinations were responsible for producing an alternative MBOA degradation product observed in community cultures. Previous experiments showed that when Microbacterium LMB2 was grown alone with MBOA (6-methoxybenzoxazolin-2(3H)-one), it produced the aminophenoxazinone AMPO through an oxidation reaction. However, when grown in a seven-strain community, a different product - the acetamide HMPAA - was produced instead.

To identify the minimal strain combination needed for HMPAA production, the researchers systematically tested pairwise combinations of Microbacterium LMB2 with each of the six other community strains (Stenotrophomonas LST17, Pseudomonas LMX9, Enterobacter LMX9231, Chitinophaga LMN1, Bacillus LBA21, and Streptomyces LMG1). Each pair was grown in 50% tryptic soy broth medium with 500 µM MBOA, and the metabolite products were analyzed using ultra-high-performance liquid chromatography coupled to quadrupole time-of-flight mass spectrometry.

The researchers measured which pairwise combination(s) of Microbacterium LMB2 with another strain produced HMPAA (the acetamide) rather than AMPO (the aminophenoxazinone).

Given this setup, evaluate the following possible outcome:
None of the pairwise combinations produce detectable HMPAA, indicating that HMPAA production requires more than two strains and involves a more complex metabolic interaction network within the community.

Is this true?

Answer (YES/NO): NO